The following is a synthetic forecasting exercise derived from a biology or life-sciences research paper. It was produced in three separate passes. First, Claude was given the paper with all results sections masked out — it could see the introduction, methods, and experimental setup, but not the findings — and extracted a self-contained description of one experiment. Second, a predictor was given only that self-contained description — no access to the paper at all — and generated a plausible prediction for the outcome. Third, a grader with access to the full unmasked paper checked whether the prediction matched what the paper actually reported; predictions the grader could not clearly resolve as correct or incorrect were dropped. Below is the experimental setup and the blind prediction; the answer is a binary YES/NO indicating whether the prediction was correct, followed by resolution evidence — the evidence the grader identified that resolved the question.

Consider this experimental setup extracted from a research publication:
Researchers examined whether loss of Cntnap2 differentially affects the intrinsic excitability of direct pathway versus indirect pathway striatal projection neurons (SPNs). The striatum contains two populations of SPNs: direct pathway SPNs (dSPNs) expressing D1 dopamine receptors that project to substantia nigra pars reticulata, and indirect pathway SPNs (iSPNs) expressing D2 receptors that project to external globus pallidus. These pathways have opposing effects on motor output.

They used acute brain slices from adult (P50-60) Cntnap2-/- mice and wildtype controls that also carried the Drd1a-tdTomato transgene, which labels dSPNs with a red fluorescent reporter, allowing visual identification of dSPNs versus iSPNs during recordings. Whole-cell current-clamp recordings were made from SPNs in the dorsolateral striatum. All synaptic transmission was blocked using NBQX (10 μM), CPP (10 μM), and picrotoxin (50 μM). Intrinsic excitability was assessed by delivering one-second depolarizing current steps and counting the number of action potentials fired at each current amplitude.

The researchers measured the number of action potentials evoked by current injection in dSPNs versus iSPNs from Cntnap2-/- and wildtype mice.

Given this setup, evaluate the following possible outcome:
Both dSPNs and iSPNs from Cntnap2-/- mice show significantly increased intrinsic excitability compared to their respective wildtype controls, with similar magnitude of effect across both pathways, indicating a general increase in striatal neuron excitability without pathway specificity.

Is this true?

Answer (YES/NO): NO